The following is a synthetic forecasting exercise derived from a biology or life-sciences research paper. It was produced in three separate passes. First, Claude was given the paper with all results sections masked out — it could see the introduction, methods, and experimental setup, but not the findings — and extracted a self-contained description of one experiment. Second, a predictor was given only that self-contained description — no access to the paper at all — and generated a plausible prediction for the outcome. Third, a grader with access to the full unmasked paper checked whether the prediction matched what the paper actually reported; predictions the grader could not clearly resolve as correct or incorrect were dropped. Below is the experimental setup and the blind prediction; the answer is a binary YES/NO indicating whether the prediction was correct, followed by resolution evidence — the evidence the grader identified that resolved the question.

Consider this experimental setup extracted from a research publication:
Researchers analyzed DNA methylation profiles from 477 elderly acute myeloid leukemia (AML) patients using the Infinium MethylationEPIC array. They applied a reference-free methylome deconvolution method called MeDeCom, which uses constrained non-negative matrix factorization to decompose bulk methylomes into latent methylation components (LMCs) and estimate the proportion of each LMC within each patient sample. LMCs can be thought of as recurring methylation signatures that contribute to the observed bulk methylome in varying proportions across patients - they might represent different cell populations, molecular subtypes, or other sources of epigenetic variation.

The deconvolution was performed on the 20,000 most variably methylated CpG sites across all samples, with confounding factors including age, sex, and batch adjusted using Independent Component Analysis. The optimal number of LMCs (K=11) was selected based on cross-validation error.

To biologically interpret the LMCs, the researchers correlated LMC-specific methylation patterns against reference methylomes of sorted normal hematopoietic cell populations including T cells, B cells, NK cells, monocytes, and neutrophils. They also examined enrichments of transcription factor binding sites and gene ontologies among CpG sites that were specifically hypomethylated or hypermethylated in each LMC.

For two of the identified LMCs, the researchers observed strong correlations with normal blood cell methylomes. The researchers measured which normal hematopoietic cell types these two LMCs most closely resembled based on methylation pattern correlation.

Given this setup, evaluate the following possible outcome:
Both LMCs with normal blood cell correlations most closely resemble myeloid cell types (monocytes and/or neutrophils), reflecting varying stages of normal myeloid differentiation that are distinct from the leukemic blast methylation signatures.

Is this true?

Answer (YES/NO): NO